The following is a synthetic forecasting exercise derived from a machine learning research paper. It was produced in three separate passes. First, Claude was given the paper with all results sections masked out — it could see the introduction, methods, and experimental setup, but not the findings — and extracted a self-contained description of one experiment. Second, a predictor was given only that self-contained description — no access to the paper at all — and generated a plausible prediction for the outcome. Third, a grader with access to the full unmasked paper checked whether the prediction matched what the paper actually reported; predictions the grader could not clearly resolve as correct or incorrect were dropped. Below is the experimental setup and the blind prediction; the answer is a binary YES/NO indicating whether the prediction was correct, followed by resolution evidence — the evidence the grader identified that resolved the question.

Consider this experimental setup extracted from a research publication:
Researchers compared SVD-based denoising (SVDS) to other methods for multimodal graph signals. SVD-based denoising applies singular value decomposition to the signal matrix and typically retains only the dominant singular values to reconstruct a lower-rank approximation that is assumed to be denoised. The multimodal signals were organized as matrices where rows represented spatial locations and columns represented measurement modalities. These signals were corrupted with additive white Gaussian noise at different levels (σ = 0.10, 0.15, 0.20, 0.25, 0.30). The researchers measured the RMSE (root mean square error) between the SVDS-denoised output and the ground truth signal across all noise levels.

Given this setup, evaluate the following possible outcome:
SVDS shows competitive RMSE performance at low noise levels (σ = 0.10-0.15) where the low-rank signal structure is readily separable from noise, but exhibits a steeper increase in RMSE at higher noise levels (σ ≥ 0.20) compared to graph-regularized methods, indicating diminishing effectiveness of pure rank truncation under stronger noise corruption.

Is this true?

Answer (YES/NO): NO